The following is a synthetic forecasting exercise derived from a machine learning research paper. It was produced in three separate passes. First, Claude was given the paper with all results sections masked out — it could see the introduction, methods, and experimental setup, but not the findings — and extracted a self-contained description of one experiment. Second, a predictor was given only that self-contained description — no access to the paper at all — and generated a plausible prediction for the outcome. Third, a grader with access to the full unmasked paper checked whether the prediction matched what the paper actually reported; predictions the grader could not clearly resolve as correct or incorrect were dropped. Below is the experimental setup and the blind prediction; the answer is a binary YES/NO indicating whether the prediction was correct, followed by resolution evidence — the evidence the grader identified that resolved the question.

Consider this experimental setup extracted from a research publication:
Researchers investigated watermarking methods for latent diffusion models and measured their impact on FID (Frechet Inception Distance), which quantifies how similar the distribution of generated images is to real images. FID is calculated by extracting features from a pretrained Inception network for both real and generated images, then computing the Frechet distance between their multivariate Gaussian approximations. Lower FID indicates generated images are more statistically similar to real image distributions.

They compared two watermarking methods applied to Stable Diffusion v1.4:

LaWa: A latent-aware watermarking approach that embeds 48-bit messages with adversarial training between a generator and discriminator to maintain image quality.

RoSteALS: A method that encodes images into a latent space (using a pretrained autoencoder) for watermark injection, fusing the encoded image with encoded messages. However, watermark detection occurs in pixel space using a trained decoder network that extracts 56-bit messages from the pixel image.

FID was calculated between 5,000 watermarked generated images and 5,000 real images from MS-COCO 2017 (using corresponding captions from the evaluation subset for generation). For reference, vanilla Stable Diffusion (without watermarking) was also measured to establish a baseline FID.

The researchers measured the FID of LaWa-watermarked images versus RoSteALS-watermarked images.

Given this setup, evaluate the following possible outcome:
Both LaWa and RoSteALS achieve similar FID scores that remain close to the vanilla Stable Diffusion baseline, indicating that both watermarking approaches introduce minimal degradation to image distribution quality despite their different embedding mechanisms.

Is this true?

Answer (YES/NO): NO